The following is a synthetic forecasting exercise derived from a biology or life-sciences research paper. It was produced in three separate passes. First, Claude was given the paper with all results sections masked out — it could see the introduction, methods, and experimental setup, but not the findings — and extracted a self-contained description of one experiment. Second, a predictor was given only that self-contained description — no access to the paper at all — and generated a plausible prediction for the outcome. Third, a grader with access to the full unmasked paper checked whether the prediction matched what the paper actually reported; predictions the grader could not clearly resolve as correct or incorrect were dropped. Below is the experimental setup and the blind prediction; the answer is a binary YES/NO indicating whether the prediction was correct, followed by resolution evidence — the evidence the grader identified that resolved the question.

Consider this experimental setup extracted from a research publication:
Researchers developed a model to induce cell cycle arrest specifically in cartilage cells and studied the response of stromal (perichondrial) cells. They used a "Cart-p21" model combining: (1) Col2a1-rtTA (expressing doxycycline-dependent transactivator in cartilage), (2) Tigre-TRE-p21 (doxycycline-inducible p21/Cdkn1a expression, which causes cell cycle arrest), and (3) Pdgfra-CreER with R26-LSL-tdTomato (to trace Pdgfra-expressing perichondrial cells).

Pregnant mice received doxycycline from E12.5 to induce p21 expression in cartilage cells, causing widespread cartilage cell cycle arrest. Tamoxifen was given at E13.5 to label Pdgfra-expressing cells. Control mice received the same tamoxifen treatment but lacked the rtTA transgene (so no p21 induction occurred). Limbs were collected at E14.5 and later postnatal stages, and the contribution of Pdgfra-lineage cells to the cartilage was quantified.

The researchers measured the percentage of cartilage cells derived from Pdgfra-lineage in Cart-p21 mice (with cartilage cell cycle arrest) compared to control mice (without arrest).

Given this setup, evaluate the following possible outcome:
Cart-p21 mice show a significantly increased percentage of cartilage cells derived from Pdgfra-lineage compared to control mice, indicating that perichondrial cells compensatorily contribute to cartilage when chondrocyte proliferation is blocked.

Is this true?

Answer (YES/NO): NO